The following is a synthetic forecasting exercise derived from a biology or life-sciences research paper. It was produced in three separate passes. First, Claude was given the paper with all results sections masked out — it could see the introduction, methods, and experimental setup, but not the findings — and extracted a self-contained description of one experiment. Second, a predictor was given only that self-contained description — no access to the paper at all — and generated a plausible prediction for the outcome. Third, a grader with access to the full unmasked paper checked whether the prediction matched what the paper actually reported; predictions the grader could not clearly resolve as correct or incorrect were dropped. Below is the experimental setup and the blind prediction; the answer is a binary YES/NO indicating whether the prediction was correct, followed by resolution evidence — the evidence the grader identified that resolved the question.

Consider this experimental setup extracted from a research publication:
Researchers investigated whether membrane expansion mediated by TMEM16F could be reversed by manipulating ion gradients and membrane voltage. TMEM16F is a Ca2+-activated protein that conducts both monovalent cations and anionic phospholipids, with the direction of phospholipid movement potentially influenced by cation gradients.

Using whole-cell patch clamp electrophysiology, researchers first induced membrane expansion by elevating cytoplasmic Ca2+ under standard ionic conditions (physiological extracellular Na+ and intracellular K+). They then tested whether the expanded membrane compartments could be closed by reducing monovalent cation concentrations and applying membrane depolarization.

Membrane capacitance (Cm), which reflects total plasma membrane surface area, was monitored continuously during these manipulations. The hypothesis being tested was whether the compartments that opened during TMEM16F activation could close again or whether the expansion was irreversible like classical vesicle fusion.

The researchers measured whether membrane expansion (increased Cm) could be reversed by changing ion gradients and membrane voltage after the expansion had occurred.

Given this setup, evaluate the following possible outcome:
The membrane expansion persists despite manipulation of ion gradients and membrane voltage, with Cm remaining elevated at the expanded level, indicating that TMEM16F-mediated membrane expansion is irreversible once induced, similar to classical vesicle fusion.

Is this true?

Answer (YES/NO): NO